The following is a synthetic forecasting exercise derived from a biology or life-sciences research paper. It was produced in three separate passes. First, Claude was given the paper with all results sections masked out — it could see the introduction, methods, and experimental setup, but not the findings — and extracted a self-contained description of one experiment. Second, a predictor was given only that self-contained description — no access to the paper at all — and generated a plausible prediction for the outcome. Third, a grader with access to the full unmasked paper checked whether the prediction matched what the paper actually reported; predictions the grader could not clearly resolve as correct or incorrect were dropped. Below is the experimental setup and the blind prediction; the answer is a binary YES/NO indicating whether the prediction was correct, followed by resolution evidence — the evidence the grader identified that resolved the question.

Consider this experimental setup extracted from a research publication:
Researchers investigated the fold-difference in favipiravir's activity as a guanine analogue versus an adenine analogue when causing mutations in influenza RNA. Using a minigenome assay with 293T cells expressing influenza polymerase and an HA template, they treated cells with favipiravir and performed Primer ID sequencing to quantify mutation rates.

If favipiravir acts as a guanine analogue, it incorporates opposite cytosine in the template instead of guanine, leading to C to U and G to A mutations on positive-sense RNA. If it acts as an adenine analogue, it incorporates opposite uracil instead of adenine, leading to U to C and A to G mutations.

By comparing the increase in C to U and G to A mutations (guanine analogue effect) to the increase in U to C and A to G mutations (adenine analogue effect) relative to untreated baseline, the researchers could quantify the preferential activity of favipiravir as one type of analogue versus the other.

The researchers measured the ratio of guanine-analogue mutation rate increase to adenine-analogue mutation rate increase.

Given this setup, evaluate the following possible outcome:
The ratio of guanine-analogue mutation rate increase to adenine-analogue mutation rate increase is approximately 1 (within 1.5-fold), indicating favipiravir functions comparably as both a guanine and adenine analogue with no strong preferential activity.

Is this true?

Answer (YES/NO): NO